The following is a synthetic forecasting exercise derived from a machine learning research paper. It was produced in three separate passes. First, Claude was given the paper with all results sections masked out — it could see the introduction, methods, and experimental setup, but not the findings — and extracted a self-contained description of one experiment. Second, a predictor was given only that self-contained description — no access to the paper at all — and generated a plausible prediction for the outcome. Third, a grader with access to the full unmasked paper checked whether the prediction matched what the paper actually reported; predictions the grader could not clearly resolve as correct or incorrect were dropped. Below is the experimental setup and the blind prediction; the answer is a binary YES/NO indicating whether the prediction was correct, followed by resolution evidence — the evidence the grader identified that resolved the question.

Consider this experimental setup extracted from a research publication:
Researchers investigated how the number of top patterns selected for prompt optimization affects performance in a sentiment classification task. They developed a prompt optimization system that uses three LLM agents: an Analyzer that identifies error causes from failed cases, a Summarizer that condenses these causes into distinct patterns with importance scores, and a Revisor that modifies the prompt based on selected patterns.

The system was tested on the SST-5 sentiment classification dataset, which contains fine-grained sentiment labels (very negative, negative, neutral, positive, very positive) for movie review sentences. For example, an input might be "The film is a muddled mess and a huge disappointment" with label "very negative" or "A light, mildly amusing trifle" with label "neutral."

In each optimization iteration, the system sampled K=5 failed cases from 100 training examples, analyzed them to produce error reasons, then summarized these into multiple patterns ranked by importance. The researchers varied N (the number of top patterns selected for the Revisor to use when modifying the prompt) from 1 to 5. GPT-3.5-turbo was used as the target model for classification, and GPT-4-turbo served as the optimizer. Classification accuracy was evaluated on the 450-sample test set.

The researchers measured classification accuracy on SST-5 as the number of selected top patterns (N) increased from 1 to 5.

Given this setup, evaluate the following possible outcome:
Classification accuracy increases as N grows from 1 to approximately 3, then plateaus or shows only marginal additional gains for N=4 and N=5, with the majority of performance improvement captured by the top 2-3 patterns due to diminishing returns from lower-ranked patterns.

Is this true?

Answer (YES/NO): NO